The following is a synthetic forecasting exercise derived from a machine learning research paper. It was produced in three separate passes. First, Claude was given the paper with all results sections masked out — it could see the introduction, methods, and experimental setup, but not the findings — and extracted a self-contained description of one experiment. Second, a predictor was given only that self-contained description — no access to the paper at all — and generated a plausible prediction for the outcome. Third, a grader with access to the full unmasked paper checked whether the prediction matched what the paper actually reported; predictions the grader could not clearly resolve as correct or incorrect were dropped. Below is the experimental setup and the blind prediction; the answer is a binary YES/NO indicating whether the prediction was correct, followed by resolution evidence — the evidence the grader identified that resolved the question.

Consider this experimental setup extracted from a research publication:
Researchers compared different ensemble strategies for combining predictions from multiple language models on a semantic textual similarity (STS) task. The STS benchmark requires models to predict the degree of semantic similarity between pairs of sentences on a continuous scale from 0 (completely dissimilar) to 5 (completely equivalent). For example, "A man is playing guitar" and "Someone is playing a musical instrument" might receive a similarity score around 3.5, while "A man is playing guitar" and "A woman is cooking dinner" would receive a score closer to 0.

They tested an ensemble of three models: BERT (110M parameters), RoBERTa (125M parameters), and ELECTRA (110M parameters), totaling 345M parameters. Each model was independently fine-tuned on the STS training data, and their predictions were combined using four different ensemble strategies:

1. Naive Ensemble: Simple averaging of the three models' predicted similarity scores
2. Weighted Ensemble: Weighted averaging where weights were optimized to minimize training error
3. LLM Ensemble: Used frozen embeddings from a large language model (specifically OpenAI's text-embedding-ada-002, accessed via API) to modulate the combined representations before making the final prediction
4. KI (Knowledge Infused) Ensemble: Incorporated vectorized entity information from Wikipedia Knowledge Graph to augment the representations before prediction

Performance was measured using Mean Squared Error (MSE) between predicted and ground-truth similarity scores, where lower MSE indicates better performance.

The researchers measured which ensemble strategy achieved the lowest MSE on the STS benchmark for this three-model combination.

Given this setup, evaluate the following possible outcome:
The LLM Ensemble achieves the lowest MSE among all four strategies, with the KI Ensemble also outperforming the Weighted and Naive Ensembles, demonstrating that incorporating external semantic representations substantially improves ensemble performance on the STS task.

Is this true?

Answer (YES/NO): YES